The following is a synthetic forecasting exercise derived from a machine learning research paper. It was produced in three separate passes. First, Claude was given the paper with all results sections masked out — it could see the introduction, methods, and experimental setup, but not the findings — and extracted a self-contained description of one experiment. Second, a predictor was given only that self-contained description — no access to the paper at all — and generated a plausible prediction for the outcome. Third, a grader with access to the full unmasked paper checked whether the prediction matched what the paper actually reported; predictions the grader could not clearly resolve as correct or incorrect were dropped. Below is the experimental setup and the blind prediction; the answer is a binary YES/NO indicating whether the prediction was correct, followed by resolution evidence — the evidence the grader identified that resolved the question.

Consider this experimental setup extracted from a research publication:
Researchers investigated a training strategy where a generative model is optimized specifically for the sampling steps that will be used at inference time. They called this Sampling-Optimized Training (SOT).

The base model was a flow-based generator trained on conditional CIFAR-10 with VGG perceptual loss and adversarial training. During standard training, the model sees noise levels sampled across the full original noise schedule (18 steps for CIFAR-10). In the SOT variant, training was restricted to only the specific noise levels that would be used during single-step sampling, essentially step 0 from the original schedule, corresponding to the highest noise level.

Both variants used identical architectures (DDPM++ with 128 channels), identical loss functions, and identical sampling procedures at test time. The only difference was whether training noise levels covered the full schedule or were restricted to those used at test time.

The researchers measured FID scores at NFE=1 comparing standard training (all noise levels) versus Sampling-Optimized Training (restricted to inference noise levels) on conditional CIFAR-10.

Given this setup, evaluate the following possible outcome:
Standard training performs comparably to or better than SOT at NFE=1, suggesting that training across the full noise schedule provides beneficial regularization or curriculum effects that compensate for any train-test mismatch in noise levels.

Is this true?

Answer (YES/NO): NO